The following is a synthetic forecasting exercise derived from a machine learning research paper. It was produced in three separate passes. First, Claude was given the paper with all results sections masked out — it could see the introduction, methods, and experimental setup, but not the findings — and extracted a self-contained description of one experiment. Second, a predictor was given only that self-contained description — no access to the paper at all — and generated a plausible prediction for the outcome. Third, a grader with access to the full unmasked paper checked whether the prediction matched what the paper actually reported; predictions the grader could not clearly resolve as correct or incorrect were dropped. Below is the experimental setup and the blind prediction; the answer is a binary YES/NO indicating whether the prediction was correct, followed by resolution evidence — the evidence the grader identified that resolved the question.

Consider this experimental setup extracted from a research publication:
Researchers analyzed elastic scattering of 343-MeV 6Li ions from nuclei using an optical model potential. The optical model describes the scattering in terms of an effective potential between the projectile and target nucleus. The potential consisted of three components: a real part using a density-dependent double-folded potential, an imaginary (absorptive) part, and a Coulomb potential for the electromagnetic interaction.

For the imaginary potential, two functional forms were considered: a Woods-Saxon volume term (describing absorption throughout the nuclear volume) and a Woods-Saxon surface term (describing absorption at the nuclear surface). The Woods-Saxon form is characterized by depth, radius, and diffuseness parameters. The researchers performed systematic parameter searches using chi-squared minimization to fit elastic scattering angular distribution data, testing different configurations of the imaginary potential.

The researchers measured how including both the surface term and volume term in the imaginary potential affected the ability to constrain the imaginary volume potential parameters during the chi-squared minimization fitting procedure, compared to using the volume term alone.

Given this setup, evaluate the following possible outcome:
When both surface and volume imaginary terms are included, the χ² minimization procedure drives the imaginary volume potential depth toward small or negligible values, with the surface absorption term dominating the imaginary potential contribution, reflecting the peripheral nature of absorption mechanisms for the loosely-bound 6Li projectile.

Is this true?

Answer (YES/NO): NO